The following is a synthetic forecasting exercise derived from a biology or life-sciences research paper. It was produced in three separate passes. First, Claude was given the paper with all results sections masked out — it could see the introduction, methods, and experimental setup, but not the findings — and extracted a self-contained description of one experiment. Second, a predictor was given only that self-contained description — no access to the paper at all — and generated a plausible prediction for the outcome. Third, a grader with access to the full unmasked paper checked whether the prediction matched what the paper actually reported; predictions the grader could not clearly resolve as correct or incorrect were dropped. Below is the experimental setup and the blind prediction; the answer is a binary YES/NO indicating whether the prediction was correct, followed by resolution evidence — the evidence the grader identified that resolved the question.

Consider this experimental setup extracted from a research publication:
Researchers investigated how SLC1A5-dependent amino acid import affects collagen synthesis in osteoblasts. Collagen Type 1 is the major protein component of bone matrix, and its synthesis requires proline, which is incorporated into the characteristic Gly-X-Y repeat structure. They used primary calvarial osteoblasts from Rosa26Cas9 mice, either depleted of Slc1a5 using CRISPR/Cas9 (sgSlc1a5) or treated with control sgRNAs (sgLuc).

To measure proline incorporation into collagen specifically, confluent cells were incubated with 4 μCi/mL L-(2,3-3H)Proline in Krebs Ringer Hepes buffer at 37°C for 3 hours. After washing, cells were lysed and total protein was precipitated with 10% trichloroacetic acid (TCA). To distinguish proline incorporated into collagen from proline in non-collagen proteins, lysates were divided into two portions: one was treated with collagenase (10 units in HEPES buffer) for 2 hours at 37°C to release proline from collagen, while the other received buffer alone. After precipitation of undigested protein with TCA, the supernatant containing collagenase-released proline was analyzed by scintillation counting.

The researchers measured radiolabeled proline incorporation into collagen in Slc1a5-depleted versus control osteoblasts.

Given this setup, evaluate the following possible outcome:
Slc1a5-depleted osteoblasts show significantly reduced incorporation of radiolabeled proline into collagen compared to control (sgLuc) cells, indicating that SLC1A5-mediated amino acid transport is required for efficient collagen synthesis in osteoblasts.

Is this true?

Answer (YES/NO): YES